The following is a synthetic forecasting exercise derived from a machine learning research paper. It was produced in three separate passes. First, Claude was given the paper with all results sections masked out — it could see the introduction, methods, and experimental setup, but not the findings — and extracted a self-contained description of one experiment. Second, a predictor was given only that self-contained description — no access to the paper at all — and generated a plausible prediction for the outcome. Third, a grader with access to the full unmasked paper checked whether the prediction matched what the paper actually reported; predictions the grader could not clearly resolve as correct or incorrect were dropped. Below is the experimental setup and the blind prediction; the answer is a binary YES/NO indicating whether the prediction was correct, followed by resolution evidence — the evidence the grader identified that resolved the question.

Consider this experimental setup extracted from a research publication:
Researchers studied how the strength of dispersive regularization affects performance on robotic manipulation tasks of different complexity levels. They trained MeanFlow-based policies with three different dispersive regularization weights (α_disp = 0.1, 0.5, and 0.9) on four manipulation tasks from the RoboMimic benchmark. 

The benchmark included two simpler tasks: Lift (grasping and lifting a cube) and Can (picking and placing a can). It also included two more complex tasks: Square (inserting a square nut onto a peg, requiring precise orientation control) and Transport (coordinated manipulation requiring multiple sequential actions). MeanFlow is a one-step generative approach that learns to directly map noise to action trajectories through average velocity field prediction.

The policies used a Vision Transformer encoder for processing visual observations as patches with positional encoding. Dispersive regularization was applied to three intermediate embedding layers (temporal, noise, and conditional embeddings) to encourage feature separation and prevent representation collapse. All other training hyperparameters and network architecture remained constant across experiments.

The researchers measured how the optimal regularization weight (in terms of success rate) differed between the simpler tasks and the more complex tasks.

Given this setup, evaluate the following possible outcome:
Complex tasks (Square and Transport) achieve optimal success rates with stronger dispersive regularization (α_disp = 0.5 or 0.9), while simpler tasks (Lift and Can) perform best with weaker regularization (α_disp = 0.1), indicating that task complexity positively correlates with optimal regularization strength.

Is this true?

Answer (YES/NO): NO